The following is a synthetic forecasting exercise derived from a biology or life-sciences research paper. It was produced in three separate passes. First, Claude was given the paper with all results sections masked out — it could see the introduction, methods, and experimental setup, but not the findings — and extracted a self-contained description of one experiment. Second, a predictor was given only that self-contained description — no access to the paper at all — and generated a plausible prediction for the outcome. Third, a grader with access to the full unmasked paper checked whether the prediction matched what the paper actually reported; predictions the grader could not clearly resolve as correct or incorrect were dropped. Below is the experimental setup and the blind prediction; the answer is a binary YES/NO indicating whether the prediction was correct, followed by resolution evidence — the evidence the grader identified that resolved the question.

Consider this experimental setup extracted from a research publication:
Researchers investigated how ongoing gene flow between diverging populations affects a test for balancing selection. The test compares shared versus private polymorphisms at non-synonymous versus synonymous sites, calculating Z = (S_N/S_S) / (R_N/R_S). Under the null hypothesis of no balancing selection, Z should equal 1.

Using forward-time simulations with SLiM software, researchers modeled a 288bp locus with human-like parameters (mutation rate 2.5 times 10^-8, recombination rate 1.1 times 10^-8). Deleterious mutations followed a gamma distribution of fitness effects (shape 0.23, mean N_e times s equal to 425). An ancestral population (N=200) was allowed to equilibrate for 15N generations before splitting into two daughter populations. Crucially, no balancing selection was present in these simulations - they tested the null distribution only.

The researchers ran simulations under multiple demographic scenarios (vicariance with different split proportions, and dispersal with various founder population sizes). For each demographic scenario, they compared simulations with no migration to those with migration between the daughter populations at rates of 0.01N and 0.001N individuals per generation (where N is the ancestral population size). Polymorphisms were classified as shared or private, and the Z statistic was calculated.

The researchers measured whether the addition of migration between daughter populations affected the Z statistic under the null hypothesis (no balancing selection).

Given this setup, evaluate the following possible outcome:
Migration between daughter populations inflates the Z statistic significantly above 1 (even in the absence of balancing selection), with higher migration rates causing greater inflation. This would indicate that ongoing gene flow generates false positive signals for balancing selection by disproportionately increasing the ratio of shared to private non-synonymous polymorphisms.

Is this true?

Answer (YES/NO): NO